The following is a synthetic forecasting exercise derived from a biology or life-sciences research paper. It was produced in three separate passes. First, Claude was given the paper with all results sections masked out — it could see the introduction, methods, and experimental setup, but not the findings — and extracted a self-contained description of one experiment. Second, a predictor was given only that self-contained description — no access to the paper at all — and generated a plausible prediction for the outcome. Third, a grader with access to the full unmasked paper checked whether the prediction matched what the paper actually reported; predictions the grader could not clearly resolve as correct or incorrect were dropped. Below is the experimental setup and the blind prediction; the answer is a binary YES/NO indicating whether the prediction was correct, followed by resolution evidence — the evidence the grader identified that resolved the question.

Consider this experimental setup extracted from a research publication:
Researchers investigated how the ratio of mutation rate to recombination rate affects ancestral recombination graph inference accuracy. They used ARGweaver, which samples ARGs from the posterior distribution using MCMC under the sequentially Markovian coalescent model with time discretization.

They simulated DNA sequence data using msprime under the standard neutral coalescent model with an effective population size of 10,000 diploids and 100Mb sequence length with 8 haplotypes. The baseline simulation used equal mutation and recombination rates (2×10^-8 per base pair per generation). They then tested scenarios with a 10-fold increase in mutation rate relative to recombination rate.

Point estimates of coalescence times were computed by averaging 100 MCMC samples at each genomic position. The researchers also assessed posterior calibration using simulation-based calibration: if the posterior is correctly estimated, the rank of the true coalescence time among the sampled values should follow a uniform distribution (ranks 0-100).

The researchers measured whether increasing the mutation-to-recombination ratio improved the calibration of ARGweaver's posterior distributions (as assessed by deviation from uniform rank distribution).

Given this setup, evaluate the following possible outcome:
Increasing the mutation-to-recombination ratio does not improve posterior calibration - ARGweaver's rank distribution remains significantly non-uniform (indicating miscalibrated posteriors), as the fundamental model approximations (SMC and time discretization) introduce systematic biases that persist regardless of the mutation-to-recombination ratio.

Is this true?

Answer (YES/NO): YES